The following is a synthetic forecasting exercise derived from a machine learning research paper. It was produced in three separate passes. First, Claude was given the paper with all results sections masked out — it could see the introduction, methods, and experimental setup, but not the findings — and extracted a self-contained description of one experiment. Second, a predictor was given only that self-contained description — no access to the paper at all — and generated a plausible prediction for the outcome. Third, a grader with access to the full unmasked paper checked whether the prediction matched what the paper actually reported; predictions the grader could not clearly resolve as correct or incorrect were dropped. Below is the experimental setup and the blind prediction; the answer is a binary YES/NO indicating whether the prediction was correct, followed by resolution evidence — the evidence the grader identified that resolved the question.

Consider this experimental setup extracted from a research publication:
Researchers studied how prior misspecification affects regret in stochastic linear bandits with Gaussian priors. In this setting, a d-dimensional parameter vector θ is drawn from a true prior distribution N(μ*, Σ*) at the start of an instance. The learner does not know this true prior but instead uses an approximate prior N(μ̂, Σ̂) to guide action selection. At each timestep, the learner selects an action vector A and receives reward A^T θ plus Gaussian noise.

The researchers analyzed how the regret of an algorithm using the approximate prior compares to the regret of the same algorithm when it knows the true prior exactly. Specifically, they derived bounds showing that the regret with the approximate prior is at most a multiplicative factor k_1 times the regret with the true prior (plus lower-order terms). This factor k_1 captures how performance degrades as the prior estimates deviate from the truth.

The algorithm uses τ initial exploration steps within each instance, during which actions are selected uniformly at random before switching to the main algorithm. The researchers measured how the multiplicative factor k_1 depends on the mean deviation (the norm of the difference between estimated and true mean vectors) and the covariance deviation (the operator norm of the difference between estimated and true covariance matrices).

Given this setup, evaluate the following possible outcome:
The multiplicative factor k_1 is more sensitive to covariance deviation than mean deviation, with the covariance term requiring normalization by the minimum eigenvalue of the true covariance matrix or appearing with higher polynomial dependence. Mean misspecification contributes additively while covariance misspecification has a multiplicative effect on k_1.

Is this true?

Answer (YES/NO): NO